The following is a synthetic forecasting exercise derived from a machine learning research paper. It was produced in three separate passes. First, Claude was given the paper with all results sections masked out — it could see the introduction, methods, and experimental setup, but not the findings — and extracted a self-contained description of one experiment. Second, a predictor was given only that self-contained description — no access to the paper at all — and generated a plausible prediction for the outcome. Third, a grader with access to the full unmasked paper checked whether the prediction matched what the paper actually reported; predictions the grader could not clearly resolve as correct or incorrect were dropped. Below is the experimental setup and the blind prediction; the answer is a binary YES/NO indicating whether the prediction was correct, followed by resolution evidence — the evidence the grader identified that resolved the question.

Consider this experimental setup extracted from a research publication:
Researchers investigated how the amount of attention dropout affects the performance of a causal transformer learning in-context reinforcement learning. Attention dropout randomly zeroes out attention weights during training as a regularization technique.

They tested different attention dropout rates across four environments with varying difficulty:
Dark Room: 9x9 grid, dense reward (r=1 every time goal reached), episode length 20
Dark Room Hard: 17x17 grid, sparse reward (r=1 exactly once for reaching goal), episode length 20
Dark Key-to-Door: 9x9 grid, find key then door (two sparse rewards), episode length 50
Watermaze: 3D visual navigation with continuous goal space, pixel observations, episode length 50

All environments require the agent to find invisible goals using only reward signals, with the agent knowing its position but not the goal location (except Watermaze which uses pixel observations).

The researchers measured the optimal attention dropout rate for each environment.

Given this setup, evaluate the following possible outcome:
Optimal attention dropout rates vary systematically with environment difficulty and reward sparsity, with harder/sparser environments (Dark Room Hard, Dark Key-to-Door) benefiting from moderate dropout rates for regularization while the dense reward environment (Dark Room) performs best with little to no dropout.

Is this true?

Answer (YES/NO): NO